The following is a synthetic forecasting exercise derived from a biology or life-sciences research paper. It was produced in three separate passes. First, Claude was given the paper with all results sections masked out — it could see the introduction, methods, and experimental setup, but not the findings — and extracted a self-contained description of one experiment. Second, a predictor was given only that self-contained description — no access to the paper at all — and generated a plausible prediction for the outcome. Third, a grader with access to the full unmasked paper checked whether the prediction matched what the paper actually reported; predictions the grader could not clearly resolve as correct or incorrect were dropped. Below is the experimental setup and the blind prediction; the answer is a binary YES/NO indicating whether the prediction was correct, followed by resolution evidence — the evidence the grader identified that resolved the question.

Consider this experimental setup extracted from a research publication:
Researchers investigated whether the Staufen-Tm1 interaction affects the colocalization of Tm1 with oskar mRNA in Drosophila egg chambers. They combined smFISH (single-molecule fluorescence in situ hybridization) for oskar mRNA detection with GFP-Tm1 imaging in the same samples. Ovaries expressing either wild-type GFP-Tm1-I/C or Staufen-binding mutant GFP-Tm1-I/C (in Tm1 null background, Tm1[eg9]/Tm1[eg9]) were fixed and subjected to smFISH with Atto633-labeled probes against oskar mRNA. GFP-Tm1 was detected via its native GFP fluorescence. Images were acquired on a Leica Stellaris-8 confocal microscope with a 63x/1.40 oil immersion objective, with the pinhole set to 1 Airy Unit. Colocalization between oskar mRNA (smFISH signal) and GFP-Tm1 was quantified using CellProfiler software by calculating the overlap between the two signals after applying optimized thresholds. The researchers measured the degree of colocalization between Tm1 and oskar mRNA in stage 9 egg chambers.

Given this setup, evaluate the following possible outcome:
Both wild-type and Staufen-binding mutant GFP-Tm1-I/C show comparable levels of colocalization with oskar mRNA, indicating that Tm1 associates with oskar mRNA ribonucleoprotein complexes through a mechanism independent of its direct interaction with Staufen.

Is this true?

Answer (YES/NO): NO